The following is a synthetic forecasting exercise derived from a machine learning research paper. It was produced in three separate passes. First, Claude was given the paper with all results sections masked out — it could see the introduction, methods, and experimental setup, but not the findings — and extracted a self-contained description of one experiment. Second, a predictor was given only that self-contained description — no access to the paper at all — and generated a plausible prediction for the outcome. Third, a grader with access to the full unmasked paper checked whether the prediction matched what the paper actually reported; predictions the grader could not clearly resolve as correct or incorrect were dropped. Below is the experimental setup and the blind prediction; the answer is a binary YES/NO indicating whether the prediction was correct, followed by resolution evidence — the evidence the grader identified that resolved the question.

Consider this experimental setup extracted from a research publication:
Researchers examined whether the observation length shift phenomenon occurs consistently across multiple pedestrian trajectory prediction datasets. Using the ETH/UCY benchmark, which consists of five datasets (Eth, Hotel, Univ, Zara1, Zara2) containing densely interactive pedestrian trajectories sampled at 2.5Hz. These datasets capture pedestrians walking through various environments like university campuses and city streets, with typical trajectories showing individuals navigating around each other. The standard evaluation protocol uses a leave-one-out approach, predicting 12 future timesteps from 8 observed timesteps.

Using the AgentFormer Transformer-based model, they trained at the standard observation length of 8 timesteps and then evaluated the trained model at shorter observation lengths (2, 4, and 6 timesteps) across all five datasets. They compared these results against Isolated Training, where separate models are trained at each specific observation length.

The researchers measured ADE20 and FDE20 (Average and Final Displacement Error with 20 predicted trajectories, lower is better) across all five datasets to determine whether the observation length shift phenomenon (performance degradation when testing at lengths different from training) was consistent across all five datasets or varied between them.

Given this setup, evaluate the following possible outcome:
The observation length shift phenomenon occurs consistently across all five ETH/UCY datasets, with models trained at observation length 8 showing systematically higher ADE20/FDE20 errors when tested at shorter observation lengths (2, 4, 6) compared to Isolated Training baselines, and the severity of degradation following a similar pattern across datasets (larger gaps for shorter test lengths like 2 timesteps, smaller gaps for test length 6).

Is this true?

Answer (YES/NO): YES